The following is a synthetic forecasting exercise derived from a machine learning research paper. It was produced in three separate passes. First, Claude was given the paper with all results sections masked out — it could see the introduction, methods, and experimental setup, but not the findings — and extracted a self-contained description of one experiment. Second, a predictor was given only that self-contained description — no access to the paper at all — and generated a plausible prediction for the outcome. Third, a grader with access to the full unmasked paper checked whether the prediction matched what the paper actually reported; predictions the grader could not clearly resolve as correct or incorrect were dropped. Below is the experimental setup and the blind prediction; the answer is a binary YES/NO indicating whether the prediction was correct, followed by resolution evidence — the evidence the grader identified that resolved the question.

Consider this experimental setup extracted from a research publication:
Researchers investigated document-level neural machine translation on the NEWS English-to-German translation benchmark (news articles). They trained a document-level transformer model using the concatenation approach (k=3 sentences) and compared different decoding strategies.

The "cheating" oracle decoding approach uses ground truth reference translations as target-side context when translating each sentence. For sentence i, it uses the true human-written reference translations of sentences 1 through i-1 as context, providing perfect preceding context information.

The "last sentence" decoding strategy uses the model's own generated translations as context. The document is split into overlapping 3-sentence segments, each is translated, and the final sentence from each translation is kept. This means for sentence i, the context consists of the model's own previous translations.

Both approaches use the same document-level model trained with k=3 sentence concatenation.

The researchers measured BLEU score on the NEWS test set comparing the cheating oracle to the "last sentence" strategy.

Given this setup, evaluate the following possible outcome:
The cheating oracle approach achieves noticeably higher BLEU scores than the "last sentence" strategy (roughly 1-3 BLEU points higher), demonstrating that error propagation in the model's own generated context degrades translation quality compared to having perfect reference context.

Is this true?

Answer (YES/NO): NO